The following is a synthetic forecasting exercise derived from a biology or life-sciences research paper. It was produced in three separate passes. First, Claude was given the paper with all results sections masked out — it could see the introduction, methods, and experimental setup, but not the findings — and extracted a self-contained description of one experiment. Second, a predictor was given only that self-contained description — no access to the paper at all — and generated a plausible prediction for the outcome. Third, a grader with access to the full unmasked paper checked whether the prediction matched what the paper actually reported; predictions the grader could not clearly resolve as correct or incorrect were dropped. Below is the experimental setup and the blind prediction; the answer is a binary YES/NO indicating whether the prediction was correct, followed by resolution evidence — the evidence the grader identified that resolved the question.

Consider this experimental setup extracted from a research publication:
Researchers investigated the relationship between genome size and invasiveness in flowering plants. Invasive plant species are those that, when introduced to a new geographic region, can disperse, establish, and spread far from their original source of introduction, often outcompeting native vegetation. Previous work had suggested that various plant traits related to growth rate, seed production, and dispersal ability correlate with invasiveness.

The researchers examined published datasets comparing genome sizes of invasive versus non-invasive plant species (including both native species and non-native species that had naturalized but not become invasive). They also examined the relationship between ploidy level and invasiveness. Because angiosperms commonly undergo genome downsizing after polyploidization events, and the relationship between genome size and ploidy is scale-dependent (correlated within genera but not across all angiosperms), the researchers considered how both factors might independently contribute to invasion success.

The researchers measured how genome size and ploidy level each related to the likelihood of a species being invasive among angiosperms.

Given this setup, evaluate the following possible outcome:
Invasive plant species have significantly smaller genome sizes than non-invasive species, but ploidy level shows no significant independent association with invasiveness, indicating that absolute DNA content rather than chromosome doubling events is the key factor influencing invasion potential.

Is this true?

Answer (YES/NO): NO